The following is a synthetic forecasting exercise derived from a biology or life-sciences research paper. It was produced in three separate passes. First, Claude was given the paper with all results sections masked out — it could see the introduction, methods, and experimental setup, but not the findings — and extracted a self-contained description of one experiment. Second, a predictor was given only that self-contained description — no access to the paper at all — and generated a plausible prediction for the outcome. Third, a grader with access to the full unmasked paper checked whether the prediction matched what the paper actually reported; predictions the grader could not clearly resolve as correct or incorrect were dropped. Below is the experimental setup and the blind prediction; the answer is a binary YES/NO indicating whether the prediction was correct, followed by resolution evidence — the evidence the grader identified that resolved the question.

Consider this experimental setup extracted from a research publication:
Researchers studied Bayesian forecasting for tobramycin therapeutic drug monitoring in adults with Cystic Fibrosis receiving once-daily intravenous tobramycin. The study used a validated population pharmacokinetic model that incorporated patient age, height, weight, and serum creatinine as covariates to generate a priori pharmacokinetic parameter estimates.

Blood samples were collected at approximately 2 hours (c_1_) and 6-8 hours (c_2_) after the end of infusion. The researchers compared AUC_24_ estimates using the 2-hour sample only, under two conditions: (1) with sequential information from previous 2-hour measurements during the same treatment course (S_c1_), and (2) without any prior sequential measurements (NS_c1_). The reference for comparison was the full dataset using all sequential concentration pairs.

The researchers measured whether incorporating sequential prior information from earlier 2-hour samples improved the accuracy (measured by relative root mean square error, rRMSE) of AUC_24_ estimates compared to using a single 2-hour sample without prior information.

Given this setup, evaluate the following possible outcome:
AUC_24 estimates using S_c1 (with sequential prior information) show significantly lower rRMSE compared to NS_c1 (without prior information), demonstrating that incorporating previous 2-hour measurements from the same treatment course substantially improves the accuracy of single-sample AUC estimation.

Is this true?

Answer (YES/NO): NO